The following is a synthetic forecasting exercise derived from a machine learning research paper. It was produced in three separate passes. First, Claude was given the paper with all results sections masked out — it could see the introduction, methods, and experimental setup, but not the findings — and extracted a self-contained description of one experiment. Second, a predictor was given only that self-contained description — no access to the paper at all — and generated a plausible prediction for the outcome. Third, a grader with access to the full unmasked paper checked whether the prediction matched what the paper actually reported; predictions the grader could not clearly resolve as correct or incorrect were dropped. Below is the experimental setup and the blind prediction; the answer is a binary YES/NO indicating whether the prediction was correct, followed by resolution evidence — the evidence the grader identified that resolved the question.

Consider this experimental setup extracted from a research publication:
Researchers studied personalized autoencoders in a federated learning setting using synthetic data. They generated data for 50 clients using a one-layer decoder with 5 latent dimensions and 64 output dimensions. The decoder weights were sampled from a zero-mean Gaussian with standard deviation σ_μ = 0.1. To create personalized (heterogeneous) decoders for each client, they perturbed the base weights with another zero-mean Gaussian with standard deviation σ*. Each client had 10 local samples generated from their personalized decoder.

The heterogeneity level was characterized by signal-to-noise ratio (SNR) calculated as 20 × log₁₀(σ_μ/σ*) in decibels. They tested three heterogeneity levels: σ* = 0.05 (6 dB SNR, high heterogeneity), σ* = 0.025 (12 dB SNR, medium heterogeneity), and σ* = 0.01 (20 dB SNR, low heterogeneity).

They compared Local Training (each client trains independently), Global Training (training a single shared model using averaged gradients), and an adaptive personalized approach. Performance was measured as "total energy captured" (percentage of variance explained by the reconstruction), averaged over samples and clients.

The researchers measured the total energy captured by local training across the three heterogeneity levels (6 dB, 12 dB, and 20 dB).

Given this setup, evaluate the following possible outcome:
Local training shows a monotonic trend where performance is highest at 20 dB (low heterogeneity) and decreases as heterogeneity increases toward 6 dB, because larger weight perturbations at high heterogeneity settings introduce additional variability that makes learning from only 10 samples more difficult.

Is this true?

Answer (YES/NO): NO